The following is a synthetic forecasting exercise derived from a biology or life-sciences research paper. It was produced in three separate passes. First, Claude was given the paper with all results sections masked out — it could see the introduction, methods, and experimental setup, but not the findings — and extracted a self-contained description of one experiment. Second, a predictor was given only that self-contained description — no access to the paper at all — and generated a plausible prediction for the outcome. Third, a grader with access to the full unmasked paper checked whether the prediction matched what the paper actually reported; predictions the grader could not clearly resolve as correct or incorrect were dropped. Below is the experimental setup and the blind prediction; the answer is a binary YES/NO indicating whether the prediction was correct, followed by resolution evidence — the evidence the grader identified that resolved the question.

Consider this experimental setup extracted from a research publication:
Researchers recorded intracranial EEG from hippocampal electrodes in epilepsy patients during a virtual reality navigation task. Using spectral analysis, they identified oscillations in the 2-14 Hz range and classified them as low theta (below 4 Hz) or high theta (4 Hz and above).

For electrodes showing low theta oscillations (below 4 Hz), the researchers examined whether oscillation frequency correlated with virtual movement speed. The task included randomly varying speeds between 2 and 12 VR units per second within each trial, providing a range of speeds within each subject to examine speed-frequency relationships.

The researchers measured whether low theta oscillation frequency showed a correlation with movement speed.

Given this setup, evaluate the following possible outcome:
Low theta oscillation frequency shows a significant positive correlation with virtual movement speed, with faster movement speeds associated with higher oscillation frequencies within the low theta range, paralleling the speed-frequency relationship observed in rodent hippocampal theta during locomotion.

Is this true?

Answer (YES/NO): NO